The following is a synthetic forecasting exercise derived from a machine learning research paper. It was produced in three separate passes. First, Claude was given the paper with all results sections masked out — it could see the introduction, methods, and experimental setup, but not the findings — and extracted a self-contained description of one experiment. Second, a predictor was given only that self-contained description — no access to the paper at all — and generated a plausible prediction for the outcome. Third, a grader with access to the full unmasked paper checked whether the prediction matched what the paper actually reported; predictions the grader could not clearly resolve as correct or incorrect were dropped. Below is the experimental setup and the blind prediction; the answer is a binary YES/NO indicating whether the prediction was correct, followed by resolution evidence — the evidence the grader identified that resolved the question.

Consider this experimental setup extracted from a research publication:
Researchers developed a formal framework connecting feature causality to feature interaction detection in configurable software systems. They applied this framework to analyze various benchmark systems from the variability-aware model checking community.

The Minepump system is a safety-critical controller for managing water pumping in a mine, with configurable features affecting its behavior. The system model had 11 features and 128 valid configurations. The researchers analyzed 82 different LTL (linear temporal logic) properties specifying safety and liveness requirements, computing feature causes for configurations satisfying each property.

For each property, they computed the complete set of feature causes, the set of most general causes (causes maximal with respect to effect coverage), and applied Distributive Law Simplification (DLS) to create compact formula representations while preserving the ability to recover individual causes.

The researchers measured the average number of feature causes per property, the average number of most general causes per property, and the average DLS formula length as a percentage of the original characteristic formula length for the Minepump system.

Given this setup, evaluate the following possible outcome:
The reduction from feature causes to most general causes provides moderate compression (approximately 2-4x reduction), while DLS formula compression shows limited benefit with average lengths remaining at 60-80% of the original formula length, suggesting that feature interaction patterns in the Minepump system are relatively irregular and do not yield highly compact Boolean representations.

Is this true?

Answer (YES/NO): NO